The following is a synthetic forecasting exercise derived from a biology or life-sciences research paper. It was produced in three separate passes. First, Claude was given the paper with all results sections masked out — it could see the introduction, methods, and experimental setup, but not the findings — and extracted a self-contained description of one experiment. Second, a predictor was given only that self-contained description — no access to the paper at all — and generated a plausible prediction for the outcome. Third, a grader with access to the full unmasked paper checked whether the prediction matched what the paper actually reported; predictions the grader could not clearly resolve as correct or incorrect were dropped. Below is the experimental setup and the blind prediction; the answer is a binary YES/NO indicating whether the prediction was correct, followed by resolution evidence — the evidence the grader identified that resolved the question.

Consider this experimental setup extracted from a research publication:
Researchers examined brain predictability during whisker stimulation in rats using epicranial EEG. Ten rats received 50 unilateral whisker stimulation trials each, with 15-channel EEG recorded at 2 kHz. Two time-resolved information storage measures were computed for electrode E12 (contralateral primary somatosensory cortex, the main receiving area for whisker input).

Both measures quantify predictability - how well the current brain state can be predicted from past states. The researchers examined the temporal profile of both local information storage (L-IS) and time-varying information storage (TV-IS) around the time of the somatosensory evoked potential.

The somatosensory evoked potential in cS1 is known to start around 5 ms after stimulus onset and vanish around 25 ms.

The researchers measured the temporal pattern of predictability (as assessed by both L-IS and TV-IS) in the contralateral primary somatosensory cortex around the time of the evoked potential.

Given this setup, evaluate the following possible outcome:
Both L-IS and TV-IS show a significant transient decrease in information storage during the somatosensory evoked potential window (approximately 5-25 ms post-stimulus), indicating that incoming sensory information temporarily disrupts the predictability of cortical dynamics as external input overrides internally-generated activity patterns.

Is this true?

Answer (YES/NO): NO